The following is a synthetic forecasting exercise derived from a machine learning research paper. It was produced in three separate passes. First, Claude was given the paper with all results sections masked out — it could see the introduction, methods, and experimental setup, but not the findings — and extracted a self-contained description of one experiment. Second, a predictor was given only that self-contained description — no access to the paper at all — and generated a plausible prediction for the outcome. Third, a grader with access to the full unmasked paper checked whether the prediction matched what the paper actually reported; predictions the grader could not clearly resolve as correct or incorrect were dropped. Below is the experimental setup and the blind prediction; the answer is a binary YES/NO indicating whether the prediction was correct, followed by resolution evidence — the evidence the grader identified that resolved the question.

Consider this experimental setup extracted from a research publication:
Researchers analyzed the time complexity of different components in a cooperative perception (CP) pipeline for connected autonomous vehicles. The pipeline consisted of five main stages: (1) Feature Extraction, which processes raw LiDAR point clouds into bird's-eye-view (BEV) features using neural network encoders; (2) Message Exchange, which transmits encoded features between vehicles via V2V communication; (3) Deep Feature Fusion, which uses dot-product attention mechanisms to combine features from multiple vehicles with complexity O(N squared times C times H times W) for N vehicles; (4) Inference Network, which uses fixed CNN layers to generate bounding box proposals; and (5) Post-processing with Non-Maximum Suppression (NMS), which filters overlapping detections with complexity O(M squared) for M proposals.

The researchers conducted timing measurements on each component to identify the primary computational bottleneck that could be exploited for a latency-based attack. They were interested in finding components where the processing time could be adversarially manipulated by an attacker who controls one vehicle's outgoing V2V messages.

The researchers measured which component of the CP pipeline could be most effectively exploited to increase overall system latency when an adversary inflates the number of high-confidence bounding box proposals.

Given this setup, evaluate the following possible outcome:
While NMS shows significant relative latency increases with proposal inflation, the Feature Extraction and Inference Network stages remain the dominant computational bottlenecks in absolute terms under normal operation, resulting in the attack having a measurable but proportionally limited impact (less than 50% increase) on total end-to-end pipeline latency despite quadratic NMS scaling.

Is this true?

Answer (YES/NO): NO